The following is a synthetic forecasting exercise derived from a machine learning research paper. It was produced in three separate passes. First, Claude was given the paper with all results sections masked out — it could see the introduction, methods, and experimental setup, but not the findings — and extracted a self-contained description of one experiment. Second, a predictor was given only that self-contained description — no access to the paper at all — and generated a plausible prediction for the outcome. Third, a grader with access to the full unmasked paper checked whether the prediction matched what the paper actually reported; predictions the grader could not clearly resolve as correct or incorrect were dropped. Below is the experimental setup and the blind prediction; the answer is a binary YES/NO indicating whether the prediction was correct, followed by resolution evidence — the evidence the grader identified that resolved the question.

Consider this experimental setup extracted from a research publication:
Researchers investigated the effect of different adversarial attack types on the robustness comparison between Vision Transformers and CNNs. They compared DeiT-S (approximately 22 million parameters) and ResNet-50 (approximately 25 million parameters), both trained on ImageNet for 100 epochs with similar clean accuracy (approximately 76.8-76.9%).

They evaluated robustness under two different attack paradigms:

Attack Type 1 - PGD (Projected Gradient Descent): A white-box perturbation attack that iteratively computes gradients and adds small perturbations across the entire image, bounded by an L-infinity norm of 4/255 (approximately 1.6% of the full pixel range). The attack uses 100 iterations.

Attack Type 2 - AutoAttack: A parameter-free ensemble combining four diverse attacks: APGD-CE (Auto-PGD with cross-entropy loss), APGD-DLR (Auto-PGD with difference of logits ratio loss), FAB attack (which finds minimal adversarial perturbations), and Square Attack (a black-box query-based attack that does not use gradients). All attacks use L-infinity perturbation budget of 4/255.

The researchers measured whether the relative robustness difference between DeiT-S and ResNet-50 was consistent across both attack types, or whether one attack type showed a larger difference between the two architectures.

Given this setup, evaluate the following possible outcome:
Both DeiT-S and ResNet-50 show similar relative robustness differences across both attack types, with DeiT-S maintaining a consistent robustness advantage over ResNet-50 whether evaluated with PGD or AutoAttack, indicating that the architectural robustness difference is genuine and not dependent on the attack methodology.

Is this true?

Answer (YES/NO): NO